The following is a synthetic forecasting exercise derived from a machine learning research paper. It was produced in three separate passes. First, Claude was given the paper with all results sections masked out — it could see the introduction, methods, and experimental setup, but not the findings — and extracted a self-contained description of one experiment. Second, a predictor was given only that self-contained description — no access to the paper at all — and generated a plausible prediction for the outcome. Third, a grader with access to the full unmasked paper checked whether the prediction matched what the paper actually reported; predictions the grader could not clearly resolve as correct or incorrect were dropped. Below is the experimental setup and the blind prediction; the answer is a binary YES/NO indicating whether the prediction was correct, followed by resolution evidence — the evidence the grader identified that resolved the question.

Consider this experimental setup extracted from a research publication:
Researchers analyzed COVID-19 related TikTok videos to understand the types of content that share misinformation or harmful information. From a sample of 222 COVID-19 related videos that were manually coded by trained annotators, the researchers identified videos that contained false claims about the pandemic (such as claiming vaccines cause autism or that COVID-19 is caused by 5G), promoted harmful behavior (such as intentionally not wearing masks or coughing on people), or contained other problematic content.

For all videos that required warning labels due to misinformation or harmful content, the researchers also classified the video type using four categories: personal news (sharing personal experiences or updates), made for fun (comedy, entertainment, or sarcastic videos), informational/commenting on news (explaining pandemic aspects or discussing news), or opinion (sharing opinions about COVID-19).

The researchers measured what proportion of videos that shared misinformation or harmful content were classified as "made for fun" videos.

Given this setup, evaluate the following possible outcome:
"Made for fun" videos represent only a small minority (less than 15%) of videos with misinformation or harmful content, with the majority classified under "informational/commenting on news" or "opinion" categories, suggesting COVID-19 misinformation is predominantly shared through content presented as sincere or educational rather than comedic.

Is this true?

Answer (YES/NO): NO